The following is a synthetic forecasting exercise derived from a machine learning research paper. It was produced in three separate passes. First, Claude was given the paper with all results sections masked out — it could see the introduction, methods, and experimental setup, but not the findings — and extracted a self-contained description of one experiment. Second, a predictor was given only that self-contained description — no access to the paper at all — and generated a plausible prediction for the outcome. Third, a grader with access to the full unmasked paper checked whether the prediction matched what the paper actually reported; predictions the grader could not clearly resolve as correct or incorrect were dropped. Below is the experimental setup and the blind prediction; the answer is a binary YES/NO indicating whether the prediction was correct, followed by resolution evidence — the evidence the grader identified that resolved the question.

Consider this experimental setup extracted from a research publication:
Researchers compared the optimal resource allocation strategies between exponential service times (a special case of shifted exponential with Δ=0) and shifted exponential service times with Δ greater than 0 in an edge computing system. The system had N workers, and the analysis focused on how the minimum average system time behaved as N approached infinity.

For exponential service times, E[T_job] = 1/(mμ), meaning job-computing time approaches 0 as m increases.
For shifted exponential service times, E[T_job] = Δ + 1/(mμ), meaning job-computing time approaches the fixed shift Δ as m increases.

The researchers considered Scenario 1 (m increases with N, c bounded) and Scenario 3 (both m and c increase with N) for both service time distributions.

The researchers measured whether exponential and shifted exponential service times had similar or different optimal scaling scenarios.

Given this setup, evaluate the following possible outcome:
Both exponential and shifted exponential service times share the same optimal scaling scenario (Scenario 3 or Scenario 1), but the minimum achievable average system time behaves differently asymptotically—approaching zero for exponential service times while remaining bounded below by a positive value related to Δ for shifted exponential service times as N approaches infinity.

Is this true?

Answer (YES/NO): YES